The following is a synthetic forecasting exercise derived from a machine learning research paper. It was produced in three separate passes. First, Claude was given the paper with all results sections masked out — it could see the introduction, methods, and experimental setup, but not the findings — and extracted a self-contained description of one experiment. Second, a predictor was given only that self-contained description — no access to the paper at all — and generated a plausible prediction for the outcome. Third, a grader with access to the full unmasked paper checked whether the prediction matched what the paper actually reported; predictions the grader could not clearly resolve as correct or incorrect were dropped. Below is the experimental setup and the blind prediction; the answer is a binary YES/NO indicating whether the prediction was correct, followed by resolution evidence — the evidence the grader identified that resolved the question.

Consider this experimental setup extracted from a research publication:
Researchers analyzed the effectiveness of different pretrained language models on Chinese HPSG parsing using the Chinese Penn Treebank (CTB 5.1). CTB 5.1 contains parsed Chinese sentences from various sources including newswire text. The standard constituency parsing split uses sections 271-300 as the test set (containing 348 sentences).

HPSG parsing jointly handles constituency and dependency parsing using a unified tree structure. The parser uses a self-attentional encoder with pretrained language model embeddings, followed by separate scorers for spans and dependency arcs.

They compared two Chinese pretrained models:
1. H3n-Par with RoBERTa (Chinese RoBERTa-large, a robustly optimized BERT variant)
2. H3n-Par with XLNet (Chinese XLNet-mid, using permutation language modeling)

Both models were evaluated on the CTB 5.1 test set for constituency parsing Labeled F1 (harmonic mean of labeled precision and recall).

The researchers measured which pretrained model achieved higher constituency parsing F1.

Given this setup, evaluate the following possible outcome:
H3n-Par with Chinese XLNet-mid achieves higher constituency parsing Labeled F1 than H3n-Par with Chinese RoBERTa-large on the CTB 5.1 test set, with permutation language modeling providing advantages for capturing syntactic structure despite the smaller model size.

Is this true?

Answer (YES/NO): YES